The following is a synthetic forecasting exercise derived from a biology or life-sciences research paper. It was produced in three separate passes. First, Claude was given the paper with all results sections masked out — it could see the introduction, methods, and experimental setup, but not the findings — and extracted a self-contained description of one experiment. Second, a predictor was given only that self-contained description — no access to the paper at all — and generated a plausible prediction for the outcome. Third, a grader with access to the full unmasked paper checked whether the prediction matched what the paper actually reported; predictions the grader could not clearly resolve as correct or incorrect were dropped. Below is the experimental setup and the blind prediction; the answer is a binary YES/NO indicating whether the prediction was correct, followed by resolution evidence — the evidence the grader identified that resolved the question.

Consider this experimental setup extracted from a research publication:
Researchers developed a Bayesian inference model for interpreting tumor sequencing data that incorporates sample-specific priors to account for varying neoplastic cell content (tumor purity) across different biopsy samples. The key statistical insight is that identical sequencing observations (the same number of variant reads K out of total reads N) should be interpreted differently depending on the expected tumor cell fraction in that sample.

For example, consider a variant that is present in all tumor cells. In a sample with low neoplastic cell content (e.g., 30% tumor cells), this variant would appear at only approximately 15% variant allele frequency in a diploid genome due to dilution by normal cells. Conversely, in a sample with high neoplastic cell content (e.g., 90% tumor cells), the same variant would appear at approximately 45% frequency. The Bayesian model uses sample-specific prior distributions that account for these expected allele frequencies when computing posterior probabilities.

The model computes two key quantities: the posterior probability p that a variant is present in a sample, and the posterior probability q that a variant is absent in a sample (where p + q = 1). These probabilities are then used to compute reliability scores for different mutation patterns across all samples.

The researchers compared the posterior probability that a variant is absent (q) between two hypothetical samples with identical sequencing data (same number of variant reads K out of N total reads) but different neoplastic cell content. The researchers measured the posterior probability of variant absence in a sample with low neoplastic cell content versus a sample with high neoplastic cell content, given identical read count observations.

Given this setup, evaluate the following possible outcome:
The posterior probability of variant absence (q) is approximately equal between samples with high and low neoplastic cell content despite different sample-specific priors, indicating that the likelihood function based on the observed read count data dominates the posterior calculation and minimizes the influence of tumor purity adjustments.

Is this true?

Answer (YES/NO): NO